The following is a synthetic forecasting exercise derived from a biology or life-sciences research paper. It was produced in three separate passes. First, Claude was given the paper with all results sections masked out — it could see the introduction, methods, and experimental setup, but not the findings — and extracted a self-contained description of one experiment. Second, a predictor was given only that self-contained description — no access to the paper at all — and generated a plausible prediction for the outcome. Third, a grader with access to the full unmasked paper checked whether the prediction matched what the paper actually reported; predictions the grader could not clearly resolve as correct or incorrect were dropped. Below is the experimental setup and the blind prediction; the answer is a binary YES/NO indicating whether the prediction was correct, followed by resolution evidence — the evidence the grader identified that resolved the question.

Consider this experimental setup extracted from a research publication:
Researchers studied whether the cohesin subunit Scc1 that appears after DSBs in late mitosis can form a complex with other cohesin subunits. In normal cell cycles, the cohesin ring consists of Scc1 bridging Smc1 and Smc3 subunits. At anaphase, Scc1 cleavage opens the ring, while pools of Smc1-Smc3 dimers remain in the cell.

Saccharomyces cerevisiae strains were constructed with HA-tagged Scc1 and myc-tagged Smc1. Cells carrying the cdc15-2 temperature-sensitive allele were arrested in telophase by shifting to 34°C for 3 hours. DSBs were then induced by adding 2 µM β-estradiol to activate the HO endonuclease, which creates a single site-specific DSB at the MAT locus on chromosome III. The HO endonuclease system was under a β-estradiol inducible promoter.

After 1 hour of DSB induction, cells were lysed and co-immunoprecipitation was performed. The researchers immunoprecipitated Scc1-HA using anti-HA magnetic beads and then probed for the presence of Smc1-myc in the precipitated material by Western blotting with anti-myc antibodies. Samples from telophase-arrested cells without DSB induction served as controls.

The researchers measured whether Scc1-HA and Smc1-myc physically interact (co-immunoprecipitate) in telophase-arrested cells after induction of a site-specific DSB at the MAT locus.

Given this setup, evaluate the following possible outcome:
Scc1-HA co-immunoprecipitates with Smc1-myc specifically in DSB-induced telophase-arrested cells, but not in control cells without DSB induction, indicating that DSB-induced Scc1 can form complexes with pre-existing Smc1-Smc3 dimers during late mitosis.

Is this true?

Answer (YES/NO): YES